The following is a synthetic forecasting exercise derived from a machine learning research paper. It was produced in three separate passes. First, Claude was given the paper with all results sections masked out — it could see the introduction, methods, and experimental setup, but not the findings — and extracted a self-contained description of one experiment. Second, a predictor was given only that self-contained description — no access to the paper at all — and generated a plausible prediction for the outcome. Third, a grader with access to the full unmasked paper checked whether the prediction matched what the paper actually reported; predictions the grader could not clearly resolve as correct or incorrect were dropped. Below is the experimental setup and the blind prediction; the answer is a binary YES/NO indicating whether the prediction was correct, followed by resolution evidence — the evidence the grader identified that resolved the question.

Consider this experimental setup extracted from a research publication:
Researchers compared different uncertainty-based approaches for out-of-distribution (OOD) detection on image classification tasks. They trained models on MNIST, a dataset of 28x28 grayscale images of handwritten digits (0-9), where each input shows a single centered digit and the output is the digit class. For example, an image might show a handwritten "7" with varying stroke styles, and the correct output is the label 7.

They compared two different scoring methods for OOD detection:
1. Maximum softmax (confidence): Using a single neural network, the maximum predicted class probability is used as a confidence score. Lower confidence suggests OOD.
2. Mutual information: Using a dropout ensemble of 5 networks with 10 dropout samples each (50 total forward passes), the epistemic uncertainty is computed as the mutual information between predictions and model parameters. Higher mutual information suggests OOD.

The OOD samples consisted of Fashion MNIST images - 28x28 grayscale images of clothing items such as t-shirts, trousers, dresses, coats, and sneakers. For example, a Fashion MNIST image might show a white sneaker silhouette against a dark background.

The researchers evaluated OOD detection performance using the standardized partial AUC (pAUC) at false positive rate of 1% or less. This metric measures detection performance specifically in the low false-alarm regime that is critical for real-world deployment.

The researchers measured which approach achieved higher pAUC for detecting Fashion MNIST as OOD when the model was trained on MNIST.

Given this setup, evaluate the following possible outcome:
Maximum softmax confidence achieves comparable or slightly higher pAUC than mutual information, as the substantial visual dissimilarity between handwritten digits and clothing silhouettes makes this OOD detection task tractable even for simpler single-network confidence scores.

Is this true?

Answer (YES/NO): NO